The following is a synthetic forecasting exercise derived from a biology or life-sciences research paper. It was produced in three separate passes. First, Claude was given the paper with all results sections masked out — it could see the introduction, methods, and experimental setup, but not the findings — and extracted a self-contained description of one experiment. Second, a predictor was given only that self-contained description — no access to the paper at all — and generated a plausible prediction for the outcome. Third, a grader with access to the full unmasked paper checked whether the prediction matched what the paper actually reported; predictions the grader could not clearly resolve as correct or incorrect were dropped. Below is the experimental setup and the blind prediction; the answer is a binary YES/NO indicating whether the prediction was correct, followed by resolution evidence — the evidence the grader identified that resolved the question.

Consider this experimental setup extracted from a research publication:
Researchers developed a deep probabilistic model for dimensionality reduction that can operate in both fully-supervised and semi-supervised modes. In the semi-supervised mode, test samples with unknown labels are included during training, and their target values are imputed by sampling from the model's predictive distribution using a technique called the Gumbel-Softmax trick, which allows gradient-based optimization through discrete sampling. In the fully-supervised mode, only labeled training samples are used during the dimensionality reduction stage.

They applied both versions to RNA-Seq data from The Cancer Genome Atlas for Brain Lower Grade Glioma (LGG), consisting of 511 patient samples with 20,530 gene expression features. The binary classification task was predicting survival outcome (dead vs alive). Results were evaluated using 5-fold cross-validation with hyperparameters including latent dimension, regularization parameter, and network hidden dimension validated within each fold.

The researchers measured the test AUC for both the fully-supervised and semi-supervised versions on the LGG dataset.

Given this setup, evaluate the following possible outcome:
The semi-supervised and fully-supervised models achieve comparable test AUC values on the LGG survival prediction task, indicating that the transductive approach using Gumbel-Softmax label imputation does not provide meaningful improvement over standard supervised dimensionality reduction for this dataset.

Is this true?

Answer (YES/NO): NO